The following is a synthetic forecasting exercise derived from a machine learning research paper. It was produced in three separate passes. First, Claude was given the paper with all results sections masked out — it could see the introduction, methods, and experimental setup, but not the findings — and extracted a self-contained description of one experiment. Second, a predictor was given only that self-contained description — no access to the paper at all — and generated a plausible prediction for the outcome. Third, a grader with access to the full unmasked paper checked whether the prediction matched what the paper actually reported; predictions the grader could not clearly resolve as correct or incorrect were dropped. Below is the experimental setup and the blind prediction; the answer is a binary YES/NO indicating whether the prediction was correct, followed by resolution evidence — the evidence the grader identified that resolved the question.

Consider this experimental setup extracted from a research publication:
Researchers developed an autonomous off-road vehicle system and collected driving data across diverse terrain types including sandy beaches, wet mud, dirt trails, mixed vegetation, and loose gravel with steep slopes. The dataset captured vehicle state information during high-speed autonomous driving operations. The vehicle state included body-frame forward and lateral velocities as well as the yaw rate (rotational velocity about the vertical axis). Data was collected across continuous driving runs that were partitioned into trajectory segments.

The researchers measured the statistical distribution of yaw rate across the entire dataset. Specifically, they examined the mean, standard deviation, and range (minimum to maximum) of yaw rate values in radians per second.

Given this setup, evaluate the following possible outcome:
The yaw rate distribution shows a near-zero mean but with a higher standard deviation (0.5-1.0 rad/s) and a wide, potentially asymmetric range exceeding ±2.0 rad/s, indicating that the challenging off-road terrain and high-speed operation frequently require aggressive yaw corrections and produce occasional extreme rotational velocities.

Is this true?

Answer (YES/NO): NO